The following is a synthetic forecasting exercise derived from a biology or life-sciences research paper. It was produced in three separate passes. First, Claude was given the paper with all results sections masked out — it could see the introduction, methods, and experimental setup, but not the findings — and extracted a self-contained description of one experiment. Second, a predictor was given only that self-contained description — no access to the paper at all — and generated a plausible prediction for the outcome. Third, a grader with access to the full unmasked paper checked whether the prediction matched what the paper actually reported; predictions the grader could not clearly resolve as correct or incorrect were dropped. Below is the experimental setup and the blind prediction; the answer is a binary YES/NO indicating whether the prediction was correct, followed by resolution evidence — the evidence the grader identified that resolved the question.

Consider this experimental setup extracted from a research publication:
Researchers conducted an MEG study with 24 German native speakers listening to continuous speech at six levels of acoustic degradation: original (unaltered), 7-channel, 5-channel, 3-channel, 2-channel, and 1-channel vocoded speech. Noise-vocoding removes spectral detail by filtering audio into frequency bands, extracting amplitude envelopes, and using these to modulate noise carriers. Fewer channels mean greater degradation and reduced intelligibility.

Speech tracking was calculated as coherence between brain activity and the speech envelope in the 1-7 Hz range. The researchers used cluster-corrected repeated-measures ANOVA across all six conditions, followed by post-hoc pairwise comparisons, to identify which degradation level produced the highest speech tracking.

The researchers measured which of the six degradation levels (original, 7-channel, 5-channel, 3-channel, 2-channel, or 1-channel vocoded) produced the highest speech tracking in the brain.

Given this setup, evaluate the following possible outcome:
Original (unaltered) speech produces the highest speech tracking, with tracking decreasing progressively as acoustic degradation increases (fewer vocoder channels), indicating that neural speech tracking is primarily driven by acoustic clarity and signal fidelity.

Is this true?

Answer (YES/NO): NO